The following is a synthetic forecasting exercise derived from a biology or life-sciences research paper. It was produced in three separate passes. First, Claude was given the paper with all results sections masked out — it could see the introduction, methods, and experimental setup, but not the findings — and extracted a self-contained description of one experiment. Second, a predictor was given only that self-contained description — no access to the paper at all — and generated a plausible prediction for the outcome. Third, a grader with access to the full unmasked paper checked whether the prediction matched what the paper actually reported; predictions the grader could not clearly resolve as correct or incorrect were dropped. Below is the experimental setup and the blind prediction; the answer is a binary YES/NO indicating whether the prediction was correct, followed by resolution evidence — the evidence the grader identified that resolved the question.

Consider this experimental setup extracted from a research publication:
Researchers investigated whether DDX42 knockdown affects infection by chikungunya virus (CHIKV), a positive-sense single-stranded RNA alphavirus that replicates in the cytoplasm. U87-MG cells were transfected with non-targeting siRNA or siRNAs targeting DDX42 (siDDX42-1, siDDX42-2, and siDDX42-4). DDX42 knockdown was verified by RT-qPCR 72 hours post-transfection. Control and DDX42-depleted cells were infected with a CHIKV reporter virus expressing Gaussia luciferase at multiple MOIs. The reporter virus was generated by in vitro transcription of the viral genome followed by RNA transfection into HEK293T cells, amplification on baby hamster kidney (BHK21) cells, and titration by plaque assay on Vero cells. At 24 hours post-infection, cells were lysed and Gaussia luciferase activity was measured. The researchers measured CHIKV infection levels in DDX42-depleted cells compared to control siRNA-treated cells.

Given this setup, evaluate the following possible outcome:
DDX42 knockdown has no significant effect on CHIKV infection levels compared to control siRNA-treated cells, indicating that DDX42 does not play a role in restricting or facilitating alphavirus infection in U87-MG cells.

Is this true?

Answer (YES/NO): NO